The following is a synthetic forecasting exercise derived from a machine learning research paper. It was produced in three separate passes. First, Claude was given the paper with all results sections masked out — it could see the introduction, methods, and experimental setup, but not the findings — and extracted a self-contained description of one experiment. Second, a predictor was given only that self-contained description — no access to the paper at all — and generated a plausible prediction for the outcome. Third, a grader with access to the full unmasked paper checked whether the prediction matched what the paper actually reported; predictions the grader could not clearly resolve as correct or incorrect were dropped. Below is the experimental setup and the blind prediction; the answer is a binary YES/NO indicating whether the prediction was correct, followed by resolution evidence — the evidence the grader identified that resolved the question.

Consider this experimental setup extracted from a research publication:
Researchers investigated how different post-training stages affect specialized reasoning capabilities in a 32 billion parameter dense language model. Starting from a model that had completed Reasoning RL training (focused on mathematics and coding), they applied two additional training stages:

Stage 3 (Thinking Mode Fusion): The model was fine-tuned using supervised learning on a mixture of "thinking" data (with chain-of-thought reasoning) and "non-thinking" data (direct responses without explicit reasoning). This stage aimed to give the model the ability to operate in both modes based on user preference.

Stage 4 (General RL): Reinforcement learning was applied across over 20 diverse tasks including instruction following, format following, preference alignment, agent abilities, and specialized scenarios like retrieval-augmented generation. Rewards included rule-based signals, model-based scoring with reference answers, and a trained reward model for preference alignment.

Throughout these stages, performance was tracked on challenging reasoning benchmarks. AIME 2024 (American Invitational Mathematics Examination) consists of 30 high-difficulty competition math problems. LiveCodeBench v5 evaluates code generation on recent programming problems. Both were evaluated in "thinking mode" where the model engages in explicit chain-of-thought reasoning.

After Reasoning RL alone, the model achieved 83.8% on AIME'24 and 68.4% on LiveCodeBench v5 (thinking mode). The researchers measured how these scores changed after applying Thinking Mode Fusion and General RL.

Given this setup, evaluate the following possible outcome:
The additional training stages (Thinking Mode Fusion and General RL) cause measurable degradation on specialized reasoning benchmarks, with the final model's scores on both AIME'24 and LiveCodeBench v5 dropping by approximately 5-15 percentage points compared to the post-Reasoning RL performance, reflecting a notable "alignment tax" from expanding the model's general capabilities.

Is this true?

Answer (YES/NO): NO